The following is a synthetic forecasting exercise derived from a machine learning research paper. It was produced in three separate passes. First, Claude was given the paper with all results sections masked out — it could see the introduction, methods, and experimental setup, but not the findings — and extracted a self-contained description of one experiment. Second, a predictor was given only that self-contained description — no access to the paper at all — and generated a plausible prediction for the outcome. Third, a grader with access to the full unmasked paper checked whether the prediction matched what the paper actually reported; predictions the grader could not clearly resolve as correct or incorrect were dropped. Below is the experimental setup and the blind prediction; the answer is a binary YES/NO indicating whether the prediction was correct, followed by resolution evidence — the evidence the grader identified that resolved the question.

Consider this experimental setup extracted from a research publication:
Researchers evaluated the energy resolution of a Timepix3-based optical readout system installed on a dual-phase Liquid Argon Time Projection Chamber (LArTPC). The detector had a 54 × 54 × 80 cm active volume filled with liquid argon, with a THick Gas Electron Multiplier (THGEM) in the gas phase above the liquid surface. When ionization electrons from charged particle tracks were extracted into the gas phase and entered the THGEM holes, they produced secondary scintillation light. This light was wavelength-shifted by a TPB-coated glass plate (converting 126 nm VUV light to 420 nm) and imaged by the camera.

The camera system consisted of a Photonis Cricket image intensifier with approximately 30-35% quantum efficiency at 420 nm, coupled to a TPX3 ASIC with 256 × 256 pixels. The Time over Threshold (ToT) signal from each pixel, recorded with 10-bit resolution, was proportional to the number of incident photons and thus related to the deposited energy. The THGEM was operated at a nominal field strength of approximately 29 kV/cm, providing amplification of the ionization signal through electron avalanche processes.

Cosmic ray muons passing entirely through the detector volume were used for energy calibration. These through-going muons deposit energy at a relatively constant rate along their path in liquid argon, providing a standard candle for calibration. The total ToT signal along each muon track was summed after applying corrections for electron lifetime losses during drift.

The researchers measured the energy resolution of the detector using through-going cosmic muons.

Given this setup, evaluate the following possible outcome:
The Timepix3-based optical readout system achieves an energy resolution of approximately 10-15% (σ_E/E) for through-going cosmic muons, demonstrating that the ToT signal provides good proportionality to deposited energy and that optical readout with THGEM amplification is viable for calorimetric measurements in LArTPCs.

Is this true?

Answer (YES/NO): YES